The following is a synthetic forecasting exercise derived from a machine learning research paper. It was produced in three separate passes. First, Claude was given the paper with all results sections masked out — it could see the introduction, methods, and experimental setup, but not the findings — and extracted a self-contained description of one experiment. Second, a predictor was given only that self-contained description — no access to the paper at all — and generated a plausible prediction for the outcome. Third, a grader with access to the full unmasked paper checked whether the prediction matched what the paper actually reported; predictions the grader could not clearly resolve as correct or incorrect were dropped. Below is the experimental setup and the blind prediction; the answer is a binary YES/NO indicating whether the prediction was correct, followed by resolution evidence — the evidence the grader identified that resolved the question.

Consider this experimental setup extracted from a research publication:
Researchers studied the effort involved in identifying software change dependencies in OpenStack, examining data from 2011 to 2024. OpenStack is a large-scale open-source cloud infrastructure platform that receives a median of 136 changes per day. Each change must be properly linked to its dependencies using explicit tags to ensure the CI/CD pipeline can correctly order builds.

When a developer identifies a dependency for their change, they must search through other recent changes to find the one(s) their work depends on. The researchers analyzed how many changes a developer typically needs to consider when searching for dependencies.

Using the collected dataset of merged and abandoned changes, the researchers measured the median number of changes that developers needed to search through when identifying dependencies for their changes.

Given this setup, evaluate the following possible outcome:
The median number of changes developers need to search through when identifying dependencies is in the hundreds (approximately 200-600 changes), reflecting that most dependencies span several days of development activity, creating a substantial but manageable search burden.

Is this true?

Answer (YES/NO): YES